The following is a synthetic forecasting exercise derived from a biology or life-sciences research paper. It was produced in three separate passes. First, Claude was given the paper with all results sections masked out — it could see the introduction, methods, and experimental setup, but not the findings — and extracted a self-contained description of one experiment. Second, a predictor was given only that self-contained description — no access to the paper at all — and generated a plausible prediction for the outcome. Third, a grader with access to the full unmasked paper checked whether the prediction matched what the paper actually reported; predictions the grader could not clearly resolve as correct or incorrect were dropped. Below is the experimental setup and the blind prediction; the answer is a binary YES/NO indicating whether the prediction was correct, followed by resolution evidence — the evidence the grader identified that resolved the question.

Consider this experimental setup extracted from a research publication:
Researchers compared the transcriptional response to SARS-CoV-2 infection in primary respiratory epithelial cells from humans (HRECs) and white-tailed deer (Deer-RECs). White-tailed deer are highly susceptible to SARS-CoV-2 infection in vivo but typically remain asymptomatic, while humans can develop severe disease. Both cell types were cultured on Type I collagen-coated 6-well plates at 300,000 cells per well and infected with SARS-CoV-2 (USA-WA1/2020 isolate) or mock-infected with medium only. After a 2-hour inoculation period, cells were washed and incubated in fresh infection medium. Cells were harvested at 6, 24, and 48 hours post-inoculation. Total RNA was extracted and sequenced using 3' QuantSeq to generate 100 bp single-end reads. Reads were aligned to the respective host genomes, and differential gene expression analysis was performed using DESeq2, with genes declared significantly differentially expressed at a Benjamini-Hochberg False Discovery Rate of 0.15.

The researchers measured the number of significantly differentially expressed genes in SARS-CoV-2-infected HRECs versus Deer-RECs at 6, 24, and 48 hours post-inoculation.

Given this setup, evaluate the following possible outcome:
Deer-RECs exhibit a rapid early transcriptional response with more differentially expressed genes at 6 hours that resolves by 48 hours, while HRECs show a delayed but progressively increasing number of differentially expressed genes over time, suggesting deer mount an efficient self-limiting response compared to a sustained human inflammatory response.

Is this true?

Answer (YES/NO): NO